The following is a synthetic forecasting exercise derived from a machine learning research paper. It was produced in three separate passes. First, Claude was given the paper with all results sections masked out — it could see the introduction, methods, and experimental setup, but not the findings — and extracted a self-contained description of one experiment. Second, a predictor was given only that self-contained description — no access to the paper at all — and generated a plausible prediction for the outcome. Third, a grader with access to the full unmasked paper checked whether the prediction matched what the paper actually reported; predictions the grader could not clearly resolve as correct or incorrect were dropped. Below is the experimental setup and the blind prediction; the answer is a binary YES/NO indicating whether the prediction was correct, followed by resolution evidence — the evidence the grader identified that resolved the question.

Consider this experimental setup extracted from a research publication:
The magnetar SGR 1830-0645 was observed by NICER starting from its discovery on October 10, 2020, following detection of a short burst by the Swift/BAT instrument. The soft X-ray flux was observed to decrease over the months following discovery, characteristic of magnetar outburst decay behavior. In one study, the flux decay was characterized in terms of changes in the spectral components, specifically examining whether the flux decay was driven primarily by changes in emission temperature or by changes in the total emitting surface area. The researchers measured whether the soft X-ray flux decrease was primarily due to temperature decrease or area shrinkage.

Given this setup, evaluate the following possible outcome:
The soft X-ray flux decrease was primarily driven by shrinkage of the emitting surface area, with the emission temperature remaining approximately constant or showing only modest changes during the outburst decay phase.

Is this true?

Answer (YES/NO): YES